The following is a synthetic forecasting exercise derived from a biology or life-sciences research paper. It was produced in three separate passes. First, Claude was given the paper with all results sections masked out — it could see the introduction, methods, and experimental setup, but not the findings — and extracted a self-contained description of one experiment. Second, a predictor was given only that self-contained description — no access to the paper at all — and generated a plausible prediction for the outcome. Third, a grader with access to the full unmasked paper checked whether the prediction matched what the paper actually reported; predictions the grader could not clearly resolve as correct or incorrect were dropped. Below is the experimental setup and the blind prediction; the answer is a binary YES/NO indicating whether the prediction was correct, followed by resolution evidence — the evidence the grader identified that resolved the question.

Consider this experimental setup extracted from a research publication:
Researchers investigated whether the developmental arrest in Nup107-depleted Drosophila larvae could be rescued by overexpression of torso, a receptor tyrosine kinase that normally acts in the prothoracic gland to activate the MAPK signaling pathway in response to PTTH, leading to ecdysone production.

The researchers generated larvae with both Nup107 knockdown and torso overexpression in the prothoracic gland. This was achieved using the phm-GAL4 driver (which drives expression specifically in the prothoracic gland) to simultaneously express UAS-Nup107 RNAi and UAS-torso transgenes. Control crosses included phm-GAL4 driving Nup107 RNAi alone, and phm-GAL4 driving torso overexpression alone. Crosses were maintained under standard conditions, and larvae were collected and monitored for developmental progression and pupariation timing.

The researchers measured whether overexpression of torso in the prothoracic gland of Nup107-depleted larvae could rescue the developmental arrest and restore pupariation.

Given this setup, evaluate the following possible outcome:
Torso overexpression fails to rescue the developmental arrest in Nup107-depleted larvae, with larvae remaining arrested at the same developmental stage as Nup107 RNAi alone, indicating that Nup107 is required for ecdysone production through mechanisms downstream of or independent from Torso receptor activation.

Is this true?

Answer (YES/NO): NO